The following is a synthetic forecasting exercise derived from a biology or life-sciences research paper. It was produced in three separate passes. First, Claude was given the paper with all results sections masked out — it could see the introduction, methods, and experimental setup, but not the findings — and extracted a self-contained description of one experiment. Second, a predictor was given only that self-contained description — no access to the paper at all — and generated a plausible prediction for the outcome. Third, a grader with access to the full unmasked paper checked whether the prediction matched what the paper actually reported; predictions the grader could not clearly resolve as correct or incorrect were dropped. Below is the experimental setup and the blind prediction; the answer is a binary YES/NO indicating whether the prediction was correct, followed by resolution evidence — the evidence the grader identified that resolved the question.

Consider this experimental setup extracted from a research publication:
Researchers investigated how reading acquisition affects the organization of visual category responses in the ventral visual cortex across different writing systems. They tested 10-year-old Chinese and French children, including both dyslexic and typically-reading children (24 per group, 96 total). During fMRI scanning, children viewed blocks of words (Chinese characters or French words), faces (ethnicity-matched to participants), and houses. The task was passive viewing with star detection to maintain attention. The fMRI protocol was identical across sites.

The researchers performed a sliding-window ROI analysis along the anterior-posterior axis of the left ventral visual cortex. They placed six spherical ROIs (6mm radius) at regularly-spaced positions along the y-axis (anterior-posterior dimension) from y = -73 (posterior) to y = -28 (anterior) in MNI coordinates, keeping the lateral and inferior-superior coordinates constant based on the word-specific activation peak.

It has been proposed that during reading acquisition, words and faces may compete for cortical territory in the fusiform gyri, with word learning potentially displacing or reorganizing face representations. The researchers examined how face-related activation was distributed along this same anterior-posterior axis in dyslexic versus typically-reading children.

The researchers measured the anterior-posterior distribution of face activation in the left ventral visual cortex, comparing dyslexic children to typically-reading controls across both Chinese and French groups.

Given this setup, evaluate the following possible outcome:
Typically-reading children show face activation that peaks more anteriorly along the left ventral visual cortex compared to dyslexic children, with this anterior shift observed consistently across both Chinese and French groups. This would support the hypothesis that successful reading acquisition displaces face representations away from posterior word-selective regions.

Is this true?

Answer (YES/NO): NO